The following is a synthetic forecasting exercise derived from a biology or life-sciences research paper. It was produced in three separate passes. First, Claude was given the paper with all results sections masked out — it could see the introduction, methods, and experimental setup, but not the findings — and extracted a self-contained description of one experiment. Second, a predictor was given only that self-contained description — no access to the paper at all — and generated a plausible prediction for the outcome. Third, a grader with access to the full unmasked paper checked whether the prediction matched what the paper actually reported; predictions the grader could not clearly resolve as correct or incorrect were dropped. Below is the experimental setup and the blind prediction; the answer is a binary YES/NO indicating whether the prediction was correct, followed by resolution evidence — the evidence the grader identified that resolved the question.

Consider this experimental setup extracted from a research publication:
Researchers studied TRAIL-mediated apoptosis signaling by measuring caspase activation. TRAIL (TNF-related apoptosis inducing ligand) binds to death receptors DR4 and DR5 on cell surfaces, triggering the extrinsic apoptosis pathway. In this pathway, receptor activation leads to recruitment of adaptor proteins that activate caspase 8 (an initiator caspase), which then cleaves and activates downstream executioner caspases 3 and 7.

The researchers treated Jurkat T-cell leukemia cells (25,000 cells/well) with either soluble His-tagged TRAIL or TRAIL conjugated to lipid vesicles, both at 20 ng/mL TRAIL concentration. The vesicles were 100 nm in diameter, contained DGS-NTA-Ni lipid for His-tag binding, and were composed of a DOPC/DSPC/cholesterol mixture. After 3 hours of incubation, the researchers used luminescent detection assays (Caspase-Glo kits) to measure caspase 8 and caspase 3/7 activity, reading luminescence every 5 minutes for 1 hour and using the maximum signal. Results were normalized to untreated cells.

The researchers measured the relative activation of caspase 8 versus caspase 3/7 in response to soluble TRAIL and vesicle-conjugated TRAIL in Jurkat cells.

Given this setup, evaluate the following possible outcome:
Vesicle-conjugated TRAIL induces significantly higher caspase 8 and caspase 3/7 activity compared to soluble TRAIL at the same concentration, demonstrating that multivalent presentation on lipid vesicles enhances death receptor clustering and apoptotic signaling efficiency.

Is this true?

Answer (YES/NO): NO